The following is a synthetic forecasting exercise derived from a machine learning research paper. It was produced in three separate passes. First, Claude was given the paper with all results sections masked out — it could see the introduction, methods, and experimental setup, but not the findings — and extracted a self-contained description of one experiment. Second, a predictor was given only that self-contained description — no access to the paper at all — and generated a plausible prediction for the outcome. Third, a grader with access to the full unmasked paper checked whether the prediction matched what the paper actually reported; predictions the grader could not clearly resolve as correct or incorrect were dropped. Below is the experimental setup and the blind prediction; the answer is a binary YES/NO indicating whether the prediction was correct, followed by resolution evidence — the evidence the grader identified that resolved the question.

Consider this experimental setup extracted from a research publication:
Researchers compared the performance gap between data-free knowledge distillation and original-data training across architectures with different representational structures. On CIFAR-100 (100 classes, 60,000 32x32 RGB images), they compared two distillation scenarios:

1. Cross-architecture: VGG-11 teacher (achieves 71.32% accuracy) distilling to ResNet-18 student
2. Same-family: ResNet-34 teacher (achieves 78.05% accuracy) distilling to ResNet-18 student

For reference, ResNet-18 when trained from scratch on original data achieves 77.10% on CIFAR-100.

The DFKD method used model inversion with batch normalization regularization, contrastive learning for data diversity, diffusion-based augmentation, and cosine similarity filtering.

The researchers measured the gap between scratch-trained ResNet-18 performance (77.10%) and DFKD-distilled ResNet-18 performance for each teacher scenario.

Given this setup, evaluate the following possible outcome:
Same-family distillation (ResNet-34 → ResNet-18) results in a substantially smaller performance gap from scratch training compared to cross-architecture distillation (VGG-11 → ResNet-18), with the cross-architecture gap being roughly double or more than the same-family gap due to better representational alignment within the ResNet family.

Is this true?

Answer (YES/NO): NO